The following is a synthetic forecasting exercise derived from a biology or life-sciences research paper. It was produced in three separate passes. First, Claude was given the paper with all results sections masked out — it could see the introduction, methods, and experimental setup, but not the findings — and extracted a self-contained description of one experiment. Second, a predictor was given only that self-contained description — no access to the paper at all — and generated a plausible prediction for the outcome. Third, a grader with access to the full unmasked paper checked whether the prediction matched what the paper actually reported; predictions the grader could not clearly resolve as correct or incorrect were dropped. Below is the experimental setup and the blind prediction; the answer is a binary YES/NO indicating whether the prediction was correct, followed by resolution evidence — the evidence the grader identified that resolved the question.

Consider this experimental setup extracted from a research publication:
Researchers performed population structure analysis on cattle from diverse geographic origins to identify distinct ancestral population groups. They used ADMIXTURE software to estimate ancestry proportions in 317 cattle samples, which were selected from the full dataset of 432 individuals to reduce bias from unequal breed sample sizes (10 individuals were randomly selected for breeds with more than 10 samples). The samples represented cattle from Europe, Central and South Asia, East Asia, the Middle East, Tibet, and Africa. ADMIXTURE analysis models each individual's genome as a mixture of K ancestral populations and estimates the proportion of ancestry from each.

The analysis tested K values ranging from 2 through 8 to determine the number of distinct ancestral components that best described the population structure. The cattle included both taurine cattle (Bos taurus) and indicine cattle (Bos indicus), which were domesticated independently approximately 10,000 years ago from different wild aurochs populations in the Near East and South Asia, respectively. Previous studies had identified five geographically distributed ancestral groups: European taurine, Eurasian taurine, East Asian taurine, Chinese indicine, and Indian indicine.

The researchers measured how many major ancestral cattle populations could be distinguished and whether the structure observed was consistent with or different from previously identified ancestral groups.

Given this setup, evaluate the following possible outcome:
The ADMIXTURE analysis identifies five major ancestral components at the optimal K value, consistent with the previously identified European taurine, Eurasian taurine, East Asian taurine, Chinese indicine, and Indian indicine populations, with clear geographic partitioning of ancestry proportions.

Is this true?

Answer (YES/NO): NO